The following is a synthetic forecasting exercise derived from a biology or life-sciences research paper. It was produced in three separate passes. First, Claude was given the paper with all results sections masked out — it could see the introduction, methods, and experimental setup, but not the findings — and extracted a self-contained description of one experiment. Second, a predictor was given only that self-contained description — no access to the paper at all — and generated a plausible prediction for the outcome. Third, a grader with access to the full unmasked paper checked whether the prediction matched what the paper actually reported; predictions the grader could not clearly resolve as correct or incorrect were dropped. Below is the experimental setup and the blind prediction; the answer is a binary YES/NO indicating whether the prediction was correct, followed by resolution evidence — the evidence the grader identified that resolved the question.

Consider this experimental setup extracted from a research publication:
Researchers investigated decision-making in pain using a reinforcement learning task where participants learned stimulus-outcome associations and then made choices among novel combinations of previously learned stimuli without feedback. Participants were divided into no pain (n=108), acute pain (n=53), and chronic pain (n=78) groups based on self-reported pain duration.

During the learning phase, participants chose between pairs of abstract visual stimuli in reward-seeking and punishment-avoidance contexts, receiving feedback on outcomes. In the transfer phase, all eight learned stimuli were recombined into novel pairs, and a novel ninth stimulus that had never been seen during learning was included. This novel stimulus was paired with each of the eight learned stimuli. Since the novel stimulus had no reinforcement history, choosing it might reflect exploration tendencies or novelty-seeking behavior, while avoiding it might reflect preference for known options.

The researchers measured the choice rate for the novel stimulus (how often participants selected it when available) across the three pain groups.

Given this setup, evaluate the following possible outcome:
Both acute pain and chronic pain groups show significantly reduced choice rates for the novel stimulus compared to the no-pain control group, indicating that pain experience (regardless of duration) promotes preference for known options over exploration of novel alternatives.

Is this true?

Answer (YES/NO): NO